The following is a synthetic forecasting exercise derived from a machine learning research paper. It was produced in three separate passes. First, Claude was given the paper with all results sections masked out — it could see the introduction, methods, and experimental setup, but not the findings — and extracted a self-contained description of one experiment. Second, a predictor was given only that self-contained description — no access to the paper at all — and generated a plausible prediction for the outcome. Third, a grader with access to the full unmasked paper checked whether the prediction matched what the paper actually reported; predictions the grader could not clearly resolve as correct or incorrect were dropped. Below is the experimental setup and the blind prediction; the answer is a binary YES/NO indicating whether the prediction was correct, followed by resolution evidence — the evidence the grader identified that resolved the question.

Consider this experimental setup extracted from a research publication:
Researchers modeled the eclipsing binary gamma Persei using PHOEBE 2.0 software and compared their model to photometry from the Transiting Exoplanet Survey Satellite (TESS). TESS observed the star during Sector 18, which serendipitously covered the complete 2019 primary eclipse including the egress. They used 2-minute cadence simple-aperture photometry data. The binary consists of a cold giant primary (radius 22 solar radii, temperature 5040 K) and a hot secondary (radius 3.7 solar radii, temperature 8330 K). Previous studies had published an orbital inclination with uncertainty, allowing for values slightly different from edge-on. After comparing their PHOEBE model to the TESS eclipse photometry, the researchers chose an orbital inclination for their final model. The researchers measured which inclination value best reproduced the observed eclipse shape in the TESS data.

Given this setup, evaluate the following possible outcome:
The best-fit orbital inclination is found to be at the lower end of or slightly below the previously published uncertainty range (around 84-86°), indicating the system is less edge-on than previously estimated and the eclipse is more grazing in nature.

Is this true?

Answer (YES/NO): NO